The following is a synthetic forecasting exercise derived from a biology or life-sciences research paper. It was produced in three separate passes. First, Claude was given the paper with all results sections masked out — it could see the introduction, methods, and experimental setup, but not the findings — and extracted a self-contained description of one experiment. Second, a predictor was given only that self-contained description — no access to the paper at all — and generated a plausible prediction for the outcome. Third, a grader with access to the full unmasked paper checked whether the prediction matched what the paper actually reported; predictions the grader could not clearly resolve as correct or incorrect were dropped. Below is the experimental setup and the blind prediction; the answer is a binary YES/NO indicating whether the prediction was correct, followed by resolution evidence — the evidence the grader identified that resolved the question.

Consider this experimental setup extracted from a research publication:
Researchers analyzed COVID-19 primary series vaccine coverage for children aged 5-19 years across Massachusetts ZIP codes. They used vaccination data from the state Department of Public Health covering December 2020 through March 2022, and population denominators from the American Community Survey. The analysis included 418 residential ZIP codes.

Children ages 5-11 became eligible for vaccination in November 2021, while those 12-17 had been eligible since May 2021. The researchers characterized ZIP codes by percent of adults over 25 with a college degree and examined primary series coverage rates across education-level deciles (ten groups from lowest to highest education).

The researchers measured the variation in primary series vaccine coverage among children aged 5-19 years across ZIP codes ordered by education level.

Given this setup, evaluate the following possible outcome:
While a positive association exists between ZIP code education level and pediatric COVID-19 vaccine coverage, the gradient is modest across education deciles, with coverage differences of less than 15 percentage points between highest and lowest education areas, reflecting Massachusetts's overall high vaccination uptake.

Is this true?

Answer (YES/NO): NO